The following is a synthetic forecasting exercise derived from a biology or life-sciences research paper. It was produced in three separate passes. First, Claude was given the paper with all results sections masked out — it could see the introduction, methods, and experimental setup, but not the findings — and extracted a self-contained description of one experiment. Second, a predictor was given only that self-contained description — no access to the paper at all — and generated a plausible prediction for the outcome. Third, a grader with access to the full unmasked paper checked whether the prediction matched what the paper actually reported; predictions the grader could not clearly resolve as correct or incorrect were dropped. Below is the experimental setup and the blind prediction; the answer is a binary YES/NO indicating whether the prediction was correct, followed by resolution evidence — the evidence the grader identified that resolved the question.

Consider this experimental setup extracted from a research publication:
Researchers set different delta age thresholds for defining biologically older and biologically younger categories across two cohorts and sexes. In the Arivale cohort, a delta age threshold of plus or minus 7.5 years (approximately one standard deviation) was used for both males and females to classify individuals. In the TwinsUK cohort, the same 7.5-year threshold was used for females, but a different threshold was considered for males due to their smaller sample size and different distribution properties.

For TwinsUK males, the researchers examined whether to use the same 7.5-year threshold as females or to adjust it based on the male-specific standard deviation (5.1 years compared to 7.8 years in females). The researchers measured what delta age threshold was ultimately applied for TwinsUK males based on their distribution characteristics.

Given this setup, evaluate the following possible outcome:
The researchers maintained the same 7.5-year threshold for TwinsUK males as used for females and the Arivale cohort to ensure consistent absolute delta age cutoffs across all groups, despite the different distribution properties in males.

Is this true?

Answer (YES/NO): NO